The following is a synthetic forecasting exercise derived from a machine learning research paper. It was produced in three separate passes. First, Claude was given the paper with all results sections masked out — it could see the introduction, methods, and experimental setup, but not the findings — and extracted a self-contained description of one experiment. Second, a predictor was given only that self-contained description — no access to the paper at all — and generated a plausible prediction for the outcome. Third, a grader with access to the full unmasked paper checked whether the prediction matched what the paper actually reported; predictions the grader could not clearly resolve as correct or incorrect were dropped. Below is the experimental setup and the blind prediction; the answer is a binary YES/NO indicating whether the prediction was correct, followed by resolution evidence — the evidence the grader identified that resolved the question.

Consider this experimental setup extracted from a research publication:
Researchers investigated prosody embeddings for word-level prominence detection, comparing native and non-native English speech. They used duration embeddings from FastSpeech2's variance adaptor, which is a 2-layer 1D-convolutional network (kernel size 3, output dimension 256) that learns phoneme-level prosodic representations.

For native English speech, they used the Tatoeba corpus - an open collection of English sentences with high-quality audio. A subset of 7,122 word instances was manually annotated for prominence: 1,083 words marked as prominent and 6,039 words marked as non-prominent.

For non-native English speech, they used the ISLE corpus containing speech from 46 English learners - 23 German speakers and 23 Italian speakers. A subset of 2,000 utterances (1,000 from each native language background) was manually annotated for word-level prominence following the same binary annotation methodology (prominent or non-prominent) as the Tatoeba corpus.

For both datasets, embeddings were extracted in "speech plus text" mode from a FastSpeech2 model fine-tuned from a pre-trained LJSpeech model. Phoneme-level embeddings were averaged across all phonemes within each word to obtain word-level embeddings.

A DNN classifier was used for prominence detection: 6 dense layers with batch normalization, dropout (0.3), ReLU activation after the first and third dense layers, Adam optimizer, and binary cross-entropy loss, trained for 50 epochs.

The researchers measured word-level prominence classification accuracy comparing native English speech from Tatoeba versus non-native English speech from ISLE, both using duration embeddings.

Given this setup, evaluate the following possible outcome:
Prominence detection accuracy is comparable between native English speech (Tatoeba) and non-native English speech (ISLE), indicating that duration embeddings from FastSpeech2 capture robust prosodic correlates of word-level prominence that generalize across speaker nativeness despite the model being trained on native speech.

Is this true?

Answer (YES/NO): NO